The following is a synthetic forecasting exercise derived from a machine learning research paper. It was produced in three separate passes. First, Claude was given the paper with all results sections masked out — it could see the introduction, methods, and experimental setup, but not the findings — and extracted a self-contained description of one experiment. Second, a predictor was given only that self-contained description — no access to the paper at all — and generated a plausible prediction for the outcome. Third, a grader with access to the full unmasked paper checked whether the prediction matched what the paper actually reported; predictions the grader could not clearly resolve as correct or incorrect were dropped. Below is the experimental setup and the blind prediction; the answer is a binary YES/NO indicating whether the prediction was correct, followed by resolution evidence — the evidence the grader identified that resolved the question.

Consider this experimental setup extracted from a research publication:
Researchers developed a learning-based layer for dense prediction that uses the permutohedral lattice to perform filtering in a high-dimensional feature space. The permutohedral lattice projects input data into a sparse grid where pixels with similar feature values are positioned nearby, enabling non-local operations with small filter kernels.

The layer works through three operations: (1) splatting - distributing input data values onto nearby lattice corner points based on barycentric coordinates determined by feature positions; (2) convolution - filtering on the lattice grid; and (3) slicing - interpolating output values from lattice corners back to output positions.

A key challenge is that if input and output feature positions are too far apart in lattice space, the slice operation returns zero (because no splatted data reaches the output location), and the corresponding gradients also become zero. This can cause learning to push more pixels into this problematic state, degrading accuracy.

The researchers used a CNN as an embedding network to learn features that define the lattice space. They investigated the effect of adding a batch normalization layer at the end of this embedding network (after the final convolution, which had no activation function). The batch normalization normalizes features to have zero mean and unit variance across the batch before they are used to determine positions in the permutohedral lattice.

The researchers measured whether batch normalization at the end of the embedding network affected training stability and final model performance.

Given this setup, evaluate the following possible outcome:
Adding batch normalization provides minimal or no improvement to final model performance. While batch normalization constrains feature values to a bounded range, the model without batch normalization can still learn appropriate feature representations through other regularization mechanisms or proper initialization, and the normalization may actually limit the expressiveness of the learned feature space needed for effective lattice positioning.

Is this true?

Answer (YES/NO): NO